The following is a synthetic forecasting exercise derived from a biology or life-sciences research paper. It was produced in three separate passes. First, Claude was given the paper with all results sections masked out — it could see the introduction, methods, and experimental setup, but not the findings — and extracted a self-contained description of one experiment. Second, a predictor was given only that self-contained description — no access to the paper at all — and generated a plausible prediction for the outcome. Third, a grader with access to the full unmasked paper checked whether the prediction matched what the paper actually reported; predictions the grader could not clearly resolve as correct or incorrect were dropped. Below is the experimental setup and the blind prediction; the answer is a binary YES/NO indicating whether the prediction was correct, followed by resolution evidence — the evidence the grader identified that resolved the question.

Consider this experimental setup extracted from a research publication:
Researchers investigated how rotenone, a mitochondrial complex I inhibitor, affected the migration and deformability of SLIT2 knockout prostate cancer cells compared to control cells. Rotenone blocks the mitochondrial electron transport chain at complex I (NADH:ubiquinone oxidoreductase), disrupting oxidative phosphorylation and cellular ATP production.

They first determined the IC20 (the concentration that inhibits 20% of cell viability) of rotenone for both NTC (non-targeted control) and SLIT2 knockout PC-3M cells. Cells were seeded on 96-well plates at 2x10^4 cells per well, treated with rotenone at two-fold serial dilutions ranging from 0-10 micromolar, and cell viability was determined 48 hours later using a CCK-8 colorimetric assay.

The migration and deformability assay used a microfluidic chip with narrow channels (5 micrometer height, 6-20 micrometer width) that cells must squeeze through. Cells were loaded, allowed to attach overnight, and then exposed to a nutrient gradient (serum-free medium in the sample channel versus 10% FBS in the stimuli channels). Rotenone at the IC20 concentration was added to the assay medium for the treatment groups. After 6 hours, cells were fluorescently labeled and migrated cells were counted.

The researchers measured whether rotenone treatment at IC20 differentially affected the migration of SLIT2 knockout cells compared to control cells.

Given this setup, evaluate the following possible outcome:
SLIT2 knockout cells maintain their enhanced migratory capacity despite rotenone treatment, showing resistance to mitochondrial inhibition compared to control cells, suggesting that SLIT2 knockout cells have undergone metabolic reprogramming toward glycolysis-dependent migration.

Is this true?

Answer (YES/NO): NO